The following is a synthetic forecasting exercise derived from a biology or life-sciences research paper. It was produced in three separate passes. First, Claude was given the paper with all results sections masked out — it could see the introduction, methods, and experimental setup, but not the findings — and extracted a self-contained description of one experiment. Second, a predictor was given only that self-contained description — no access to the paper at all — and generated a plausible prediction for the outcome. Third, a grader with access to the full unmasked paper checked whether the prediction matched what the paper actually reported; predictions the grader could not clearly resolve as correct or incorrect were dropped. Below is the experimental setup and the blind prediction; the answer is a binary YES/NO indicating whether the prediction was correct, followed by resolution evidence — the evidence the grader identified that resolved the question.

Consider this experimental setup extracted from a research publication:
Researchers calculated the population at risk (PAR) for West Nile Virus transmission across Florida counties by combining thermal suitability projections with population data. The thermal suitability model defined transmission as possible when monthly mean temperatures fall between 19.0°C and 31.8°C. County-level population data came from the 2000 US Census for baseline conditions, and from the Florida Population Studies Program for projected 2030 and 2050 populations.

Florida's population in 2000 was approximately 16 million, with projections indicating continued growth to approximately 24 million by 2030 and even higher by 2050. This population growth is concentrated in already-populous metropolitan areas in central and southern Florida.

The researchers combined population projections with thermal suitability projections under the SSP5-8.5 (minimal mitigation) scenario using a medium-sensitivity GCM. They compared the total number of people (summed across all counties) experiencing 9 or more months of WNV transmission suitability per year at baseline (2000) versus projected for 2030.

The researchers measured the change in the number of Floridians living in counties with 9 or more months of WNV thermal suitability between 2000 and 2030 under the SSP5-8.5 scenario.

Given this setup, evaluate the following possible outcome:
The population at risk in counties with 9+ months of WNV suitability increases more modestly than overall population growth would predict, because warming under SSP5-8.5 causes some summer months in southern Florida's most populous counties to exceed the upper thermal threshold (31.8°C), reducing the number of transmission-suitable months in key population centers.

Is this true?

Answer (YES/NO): NO